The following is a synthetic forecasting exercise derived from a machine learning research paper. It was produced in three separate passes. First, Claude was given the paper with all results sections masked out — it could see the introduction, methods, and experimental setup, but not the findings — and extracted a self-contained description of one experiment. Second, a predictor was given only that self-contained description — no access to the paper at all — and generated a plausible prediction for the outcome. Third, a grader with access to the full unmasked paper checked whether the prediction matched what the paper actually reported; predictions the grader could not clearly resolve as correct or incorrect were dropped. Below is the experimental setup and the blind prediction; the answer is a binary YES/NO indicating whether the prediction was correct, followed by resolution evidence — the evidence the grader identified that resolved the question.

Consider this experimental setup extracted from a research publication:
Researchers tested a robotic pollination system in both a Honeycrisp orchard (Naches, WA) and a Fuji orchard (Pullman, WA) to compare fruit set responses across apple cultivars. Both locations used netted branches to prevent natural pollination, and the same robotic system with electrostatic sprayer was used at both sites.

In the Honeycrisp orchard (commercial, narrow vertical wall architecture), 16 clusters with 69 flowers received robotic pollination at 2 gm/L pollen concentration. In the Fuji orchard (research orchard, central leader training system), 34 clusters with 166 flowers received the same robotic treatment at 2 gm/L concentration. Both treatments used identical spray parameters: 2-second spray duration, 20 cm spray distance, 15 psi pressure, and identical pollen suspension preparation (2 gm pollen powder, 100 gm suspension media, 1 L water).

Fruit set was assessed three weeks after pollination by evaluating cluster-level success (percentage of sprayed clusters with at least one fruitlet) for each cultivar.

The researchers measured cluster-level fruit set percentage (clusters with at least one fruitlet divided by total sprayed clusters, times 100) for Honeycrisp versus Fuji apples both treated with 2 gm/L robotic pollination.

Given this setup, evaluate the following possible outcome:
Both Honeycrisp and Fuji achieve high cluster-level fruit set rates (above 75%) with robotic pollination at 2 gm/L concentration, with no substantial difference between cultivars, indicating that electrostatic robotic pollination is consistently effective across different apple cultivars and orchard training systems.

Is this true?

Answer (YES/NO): NO